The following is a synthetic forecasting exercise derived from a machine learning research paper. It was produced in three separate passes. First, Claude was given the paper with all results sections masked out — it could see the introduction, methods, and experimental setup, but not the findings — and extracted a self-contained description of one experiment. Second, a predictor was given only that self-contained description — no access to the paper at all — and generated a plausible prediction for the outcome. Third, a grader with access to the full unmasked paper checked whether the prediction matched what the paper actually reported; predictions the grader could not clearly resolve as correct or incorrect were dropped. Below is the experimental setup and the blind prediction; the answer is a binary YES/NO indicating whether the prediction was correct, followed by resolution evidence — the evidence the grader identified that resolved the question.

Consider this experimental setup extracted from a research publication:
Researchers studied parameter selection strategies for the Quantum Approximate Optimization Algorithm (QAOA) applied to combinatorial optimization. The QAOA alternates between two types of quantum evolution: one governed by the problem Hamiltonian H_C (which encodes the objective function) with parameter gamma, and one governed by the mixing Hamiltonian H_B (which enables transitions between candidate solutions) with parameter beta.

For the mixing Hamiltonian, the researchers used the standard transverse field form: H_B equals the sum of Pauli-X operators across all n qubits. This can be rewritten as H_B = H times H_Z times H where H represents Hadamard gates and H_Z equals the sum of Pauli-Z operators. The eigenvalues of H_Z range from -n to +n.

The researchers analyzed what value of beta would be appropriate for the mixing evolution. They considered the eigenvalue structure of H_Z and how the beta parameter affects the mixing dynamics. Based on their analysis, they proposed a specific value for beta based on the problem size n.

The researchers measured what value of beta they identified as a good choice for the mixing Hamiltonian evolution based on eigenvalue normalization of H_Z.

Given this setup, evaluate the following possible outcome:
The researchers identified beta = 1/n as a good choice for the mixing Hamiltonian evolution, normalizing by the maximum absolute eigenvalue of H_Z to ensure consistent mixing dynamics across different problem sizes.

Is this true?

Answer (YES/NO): YES